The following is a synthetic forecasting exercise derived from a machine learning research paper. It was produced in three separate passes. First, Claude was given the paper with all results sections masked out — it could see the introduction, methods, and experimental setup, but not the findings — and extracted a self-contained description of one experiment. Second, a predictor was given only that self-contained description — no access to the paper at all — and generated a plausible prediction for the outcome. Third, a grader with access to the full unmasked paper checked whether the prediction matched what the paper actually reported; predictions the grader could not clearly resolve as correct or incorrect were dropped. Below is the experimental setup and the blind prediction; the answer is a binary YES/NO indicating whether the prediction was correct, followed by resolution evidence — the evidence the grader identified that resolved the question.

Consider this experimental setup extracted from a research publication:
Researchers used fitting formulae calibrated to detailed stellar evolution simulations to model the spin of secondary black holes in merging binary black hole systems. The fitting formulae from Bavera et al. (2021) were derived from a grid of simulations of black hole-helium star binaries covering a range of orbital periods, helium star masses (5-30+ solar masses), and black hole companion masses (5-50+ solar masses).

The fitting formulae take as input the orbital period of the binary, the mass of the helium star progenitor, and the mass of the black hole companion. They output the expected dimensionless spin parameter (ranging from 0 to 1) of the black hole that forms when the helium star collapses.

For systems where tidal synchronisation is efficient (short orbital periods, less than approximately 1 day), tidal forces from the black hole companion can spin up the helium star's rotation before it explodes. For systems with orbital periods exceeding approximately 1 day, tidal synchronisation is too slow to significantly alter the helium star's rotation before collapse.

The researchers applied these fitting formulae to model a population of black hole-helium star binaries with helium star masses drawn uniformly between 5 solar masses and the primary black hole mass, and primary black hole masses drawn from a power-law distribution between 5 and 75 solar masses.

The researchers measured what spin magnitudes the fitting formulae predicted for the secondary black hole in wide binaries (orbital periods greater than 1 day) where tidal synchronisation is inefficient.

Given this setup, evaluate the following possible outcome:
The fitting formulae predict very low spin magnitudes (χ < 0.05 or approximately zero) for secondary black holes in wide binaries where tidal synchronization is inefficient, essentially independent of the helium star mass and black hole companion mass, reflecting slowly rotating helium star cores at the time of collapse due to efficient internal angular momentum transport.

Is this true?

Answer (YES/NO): YES